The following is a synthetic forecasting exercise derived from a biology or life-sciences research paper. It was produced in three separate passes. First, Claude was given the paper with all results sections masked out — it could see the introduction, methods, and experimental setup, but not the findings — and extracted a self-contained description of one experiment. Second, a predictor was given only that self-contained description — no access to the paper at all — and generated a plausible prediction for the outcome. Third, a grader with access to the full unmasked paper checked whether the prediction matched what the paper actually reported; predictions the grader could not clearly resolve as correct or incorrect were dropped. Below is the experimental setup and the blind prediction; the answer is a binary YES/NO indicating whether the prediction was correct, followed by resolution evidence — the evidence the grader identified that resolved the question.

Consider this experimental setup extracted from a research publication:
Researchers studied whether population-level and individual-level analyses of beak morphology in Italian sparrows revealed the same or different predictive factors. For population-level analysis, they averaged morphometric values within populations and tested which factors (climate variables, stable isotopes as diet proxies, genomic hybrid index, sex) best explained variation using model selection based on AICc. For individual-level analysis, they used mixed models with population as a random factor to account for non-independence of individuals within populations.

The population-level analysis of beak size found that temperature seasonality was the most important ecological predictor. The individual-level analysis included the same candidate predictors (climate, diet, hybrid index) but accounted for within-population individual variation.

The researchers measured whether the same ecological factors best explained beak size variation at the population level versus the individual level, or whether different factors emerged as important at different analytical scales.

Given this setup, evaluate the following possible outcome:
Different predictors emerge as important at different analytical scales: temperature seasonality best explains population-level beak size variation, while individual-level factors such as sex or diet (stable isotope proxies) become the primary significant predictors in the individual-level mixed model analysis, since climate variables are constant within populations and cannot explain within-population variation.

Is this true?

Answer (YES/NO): YES